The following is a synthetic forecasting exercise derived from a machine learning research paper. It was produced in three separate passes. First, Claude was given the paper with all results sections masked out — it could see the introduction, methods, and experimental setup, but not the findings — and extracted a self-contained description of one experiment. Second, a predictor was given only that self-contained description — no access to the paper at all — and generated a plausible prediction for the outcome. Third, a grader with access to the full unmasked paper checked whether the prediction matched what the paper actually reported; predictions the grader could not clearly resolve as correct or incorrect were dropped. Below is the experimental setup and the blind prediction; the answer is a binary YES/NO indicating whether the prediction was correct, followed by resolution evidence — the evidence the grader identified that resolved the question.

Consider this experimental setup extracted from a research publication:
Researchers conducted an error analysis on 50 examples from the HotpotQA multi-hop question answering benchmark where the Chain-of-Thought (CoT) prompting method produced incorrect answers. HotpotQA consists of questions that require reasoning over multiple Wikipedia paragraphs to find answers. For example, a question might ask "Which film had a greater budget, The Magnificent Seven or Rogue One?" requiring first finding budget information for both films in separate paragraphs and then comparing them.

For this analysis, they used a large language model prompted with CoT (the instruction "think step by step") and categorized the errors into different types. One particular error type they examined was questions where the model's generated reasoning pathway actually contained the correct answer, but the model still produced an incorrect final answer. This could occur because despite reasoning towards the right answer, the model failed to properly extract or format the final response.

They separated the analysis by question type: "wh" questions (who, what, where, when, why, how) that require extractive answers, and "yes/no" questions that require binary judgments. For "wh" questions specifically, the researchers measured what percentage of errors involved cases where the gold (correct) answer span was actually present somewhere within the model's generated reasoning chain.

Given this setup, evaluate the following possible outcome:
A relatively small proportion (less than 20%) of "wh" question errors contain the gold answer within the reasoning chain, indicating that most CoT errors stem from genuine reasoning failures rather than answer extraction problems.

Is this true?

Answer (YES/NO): NO